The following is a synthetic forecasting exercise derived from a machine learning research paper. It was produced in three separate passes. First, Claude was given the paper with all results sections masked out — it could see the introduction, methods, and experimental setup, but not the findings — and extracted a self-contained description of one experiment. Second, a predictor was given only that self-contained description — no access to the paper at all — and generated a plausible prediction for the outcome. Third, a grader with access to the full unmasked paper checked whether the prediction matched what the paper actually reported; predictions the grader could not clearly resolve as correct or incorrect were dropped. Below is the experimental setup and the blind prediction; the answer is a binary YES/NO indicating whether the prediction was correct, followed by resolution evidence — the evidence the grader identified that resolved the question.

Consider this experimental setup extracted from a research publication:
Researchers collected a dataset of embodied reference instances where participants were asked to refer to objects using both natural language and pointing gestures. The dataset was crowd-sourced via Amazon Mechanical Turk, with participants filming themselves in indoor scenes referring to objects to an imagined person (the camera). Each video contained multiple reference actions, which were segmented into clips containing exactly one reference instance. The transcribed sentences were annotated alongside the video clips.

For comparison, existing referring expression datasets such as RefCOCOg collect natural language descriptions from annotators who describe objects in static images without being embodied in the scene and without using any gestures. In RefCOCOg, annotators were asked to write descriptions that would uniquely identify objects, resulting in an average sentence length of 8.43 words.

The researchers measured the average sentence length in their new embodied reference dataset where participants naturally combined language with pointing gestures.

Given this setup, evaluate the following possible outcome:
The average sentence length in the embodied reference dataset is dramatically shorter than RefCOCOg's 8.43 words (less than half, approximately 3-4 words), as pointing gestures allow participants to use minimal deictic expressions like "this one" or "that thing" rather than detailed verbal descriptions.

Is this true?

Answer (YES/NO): YES